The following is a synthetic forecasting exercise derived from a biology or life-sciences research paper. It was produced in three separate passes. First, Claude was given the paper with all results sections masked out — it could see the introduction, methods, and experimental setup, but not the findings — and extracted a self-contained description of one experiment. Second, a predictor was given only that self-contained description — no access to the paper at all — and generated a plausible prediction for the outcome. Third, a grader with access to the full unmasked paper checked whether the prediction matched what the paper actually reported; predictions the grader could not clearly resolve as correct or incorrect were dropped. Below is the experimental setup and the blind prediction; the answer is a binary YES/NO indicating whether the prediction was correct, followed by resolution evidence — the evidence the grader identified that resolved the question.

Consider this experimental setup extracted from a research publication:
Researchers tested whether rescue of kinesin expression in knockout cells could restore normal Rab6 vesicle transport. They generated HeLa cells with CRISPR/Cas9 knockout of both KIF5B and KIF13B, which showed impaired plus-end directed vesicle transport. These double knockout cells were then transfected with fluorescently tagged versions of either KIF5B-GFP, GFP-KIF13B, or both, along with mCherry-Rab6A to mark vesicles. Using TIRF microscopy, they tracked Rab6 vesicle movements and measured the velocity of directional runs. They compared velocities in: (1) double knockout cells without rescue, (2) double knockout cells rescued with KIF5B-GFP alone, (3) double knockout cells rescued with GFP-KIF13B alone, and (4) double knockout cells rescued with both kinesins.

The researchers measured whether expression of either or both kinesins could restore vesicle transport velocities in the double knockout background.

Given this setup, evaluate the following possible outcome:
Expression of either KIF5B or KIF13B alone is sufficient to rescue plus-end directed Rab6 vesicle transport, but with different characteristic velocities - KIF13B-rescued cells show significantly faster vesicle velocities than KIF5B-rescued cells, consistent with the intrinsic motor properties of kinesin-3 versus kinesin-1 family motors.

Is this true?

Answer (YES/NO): YES